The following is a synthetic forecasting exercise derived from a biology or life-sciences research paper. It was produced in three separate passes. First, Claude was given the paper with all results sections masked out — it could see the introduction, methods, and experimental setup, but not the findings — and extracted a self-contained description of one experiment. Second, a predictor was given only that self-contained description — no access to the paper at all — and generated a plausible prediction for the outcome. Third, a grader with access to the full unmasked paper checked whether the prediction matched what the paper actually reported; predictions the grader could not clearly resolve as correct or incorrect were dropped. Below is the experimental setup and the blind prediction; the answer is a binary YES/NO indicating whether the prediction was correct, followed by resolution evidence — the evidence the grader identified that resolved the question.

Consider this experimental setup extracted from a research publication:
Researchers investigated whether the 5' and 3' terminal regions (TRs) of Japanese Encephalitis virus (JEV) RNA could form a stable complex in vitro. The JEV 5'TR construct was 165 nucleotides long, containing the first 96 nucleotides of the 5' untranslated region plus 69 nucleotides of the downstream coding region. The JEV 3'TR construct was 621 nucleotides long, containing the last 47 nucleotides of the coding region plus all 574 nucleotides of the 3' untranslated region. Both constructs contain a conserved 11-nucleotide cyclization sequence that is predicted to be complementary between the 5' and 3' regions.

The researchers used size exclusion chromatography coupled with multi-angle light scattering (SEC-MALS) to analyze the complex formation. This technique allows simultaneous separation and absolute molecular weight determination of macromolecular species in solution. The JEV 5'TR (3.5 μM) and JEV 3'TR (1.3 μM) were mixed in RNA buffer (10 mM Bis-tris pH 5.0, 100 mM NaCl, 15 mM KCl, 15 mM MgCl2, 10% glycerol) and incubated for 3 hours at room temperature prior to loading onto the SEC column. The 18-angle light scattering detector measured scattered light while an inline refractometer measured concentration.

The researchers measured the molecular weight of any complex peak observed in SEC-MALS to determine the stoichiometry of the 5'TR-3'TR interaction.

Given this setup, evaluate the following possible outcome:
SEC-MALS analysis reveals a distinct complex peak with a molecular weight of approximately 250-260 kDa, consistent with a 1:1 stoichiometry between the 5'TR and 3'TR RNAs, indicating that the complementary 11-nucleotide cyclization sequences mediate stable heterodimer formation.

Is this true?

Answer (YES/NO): NO